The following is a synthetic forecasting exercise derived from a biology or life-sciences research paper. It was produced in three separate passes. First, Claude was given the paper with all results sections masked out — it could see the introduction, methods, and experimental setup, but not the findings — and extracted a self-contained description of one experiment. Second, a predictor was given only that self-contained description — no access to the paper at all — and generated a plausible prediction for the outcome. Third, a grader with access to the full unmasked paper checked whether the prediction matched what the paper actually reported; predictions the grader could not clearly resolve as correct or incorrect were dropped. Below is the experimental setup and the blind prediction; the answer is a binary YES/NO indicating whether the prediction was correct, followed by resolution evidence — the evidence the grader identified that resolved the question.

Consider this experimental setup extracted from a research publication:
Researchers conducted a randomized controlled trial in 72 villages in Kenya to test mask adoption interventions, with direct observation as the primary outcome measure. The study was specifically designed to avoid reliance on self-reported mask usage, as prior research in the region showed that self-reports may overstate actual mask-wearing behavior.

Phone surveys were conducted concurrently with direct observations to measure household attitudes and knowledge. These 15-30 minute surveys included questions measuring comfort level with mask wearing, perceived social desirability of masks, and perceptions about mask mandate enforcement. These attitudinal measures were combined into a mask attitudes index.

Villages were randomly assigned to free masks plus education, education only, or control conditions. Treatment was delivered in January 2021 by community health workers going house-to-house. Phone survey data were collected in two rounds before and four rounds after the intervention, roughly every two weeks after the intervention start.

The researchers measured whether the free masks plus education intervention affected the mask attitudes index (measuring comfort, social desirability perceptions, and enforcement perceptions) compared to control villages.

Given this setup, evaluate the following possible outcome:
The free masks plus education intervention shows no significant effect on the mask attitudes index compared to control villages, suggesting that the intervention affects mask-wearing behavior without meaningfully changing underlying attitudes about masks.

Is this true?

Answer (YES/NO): YES